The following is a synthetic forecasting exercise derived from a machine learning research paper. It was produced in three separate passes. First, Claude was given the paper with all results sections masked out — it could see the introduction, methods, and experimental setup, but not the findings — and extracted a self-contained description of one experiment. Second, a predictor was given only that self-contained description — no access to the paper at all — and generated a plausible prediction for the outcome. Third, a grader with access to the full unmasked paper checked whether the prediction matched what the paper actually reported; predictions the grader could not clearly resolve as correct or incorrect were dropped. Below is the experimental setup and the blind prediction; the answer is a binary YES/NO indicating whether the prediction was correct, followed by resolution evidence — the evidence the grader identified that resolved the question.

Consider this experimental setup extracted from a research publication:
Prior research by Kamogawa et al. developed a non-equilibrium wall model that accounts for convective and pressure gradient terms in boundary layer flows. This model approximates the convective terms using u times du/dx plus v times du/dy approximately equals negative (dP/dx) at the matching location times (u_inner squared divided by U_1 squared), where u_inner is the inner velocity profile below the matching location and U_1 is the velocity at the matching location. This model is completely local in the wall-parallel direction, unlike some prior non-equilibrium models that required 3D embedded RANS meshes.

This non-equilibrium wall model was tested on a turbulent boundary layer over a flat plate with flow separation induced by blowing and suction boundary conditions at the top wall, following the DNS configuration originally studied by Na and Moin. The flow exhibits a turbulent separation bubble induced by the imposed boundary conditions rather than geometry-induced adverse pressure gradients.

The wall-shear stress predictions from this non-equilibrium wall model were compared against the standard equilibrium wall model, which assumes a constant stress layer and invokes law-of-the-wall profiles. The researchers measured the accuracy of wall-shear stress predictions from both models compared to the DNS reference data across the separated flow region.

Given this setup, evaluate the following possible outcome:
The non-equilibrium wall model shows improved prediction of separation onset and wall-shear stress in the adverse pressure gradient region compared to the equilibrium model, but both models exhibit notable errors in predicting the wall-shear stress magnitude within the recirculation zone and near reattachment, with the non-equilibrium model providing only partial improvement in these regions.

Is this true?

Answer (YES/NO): NO